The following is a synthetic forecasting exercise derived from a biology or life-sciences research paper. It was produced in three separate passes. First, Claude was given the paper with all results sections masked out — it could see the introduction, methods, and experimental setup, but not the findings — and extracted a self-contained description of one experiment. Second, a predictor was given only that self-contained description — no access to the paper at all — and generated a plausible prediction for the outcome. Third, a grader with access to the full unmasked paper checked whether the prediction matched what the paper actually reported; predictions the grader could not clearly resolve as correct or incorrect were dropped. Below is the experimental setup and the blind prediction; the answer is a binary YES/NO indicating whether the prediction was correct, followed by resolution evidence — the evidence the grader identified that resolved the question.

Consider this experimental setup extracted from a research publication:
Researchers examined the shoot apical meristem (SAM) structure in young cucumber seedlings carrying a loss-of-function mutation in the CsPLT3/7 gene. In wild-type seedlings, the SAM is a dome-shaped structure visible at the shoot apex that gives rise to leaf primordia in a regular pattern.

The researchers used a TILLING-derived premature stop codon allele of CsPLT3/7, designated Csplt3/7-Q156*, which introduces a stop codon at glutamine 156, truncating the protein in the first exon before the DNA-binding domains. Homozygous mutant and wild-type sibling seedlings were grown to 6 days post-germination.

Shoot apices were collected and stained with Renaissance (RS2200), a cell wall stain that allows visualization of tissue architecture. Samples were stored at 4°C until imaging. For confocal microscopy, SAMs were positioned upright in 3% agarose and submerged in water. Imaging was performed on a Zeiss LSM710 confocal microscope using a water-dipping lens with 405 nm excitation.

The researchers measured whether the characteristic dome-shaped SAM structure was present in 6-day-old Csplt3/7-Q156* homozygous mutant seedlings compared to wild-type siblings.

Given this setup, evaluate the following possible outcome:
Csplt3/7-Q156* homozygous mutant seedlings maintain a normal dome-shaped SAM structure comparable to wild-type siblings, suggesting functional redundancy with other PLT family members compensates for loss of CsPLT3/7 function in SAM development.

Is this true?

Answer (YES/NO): NO